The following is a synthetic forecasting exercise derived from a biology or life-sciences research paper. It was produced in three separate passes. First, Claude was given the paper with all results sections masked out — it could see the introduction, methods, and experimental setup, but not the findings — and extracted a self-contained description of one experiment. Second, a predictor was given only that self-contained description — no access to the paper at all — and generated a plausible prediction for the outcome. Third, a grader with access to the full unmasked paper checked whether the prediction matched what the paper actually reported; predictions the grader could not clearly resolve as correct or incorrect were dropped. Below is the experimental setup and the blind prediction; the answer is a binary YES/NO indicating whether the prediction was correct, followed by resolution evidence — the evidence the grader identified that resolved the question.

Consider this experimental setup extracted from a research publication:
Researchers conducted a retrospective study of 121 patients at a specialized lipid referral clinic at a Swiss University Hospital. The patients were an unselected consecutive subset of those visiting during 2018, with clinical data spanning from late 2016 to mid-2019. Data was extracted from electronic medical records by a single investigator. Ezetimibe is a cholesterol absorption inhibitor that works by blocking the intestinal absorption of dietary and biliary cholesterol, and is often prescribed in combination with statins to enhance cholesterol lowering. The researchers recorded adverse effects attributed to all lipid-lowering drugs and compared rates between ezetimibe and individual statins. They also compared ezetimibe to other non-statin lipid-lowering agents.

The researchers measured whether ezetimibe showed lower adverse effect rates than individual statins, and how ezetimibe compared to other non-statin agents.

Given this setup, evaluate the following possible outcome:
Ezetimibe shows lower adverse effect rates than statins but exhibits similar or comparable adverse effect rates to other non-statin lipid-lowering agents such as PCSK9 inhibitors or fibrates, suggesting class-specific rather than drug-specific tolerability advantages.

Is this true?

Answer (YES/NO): NO